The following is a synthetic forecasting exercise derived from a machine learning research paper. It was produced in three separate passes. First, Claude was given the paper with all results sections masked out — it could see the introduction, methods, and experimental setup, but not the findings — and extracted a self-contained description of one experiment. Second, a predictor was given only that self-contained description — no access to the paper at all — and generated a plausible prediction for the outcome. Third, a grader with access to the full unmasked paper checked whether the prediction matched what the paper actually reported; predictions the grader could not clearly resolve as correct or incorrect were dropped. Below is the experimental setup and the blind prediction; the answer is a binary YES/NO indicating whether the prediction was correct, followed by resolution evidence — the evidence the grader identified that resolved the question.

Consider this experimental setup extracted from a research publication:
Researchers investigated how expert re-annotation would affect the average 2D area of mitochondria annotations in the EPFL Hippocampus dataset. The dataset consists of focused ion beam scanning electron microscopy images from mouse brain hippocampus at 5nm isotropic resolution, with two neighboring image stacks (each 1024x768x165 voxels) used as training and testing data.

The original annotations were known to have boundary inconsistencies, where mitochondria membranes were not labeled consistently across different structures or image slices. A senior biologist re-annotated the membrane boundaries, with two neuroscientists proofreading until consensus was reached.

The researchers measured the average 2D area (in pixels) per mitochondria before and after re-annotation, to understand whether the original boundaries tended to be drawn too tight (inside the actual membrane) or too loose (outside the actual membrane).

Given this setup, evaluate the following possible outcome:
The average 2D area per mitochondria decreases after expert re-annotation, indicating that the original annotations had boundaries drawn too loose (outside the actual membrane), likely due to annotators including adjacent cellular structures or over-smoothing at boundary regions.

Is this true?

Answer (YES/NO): NO